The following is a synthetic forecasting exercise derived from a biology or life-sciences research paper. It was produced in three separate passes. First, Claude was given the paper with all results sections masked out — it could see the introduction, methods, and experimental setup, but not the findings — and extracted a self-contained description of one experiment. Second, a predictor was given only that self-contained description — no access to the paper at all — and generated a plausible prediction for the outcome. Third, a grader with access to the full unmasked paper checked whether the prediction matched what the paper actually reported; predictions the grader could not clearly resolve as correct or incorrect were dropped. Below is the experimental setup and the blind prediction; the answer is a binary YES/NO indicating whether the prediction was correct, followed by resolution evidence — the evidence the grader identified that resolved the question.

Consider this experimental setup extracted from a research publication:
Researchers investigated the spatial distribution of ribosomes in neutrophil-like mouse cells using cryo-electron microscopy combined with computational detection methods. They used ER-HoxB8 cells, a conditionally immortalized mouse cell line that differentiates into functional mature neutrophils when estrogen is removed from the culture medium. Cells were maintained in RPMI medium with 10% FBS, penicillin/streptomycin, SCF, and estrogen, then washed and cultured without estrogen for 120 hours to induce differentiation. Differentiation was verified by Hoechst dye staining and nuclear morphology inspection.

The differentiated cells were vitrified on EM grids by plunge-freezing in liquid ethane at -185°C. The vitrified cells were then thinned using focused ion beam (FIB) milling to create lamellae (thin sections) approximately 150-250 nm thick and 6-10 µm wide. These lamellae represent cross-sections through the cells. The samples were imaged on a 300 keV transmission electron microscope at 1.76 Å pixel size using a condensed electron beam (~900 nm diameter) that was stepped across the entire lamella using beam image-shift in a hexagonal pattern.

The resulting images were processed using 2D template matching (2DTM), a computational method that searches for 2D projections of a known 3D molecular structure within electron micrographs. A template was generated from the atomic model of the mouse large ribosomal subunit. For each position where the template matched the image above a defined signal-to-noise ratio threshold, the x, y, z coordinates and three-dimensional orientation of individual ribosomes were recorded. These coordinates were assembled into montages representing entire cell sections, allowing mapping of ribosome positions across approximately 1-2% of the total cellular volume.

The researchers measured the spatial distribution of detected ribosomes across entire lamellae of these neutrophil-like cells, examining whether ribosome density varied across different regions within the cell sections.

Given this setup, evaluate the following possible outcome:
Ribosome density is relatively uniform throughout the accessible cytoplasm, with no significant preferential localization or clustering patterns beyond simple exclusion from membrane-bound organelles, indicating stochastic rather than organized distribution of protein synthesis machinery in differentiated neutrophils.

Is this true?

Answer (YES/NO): NO